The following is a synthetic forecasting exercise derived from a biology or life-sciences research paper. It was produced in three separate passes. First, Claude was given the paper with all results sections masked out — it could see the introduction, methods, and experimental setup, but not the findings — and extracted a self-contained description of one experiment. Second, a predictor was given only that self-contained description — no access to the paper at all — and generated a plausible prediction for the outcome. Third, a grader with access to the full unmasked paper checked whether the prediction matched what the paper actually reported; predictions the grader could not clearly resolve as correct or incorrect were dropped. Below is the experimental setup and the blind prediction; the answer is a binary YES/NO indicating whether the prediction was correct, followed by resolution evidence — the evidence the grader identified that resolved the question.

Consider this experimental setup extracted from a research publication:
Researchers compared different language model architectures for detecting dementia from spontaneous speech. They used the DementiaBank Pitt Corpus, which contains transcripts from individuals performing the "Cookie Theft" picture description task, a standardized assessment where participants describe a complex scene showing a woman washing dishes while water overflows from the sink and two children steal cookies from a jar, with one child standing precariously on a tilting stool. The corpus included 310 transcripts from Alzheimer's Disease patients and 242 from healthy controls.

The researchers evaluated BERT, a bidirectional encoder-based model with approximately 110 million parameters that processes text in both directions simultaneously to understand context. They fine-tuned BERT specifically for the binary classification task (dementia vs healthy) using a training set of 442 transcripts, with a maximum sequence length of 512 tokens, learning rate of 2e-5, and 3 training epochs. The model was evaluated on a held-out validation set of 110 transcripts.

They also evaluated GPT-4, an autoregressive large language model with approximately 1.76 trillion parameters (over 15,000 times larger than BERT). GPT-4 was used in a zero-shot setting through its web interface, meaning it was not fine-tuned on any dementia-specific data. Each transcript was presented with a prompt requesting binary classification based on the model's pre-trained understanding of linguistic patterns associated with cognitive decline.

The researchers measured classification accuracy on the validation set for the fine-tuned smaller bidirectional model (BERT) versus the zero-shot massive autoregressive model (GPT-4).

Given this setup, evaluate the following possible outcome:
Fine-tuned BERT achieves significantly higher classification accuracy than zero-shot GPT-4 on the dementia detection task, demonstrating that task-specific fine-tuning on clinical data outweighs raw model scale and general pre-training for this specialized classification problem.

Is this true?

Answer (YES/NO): YES